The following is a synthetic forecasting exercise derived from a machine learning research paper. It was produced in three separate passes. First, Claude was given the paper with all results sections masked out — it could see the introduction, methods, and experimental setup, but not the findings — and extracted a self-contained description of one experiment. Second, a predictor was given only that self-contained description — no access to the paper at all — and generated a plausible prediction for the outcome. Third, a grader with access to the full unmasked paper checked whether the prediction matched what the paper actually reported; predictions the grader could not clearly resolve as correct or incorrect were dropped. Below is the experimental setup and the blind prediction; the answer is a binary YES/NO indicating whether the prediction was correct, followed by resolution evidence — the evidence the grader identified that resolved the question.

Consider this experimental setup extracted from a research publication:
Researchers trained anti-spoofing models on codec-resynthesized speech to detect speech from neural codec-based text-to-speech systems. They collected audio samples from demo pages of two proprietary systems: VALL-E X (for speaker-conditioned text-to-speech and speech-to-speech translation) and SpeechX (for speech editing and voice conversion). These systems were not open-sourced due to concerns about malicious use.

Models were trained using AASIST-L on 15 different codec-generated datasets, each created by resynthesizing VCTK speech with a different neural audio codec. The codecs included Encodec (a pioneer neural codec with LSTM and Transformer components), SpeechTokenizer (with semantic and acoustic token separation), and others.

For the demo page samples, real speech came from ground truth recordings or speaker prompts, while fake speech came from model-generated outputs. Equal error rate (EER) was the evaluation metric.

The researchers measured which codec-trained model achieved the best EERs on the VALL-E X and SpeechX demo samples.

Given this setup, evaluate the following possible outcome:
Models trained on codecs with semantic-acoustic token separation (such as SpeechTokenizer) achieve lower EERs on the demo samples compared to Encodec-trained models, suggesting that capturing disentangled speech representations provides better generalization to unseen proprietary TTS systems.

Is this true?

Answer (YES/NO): NO